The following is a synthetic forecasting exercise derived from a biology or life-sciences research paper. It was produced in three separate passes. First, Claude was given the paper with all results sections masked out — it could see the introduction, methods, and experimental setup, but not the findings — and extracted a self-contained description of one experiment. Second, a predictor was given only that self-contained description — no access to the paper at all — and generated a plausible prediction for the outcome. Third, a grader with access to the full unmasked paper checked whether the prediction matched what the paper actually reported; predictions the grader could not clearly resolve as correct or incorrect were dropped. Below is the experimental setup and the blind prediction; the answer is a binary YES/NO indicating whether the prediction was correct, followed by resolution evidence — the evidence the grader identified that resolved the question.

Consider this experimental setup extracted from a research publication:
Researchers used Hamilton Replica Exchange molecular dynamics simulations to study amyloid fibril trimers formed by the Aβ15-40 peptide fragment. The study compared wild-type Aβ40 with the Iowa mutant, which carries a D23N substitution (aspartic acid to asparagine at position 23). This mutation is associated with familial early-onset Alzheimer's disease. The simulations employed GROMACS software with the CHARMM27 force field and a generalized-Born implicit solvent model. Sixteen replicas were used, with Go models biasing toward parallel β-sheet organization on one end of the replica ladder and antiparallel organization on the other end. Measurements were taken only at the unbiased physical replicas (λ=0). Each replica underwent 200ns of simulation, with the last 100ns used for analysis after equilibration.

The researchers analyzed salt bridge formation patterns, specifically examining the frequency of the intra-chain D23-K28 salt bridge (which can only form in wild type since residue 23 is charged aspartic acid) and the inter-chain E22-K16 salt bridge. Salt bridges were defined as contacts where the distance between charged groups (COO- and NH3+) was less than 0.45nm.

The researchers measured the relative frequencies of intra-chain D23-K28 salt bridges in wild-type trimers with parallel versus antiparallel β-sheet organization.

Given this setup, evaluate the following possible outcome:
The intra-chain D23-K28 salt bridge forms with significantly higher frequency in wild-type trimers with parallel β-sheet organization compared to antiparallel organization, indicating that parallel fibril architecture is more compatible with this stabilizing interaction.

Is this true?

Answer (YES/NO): YES